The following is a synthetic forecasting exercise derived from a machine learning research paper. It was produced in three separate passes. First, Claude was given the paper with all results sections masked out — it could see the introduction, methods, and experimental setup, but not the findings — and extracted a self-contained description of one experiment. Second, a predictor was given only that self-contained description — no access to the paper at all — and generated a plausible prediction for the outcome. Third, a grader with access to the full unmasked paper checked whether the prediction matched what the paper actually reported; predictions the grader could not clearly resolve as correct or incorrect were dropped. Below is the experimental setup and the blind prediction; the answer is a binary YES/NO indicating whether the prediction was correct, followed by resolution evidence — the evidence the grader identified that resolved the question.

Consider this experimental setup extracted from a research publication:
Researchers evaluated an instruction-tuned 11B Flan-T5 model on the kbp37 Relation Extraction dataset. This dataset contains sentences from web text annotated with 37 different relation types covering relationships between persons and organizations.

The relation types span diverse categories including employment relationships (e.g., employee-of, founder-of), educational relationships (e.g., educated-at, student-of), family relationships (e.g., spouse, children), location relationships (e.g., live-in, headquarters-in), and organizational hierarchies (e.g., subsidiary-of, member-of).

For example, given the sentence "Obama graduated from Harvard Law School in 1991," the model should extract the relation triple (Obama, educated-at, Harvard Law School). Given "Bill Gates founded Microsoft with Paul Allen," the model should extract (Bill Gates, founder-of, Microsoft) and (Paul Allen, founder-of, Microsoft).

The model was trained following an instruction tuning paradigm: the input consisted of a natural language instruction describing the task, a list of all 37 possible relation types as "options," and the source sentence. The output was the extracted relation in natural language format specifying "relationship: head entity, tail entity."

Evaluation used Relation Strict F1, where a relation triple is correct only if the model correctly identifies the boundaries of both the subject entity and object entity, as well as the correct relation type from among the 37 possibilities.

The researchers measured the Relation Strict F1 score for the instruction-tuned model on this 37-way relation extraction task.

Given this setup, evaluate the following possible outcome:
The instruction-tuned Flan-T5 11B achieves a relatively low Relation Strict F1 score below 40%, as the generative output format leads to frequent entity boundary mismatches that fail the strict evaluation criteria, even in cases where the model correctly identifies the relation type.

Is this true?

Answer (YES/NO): YES